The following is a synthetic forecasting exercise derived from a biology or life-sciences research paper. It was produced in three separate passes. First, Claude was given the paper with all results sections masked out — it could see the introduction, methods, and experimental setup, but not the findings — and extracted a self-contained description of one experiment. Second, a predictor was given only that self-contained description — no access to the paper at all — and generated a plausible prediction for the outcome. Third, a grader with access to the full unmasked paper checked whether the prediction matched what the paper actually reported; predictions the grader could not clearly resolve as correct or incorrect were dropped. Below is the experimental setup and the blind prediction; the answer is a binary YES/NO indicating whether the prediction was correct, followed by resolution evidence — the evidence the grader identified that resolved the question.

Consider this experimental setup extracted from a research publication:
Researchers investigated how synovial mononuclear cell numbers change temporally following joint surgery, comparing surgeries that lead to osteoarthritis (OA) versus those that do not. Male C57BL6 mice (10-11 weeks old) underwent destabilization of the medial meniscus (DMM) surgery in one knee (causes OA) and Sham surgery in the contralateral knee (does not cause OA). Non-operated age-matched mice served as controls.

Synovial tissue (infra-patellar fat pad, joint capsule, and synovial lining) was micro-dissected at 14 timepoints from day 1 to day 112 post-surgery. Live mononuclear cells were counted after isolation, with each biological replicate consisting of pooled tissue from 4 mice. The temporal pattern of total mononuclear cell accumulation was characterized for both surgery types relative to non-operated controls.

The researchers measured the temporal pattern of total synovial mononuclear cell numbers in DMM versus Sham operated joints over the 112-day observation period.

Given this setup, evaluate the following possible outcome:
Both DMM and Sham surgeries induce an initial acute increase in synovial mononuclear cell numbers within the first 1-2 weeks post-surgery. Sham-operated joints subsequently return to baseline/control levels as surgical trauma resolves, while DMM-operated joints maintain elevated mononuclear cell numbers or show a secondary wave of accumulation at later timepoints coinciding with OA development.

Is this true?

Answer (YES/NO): YES